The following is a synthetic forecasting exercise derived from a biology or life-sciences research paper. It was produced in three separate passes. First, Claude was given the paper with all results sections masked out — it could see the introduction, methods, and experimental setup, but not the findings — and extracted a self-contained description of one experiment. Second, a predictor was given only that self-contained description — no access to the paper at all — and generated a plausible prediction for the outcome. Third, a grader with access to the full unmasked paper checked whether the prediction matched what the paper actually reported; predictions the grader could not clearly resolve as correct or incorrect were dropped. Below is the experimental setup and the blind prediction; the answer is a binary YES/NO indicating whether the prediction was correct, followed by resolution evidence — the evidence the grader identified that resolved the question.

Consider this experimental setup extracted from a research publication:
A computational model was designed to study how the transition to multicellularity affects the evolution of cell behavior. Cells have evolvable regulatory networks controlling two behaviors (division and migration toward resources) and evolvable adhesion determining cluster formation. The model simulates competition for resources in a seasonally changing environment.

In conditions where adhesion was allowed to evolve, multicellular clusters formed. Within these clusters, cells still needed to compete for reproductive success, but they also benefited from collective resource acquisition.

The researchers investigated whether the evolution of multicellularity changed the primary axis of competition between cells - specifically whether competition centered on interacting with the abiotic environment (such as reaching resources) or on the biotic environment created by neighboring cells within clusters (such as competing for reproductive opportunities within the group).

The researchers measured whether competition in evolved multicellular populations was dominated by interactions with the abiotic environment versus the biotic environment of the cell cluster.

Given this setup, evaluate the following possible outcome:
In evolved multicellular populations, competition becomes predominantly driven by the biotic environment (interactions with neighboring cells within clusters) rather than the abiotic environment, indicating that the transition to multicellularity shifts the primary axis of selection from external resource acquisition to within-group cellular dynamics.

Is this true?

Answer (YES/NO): YES